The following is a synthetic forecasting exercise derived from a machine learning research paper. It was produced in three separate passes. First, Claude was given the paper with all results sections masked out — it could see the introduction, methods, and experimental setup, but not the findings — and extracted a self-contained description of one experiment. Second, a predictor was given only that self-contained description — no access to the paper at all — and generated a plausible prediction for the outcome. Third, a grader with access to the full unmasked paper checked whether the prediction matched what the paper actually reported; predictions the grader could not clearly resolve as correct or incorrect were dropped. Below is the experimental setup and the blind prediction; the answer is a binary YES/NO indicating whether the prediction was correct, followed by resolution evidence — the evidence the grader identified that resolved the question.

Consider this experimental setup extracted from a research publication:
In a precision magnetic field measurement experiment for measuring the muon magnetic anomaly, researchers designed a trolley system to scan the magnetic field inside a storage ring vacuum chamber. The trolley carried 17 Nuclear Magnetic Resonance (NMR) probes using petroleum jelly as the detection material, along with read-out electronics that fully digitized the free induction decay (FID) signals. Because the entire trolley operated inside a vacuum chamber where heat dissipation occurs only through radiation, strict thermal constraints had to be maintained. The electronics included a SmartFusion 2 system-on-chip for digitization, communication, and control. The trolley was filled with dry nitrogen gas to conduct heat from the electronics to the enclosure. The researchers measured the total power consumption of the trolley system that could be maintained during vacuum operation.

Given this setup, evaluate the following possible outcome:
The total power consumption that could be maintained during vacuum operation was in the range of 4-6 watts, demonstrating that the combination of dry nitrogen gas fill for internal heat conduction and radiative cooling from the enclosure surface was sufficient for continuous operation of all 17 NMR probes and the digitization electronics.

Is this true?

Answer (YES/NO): NO